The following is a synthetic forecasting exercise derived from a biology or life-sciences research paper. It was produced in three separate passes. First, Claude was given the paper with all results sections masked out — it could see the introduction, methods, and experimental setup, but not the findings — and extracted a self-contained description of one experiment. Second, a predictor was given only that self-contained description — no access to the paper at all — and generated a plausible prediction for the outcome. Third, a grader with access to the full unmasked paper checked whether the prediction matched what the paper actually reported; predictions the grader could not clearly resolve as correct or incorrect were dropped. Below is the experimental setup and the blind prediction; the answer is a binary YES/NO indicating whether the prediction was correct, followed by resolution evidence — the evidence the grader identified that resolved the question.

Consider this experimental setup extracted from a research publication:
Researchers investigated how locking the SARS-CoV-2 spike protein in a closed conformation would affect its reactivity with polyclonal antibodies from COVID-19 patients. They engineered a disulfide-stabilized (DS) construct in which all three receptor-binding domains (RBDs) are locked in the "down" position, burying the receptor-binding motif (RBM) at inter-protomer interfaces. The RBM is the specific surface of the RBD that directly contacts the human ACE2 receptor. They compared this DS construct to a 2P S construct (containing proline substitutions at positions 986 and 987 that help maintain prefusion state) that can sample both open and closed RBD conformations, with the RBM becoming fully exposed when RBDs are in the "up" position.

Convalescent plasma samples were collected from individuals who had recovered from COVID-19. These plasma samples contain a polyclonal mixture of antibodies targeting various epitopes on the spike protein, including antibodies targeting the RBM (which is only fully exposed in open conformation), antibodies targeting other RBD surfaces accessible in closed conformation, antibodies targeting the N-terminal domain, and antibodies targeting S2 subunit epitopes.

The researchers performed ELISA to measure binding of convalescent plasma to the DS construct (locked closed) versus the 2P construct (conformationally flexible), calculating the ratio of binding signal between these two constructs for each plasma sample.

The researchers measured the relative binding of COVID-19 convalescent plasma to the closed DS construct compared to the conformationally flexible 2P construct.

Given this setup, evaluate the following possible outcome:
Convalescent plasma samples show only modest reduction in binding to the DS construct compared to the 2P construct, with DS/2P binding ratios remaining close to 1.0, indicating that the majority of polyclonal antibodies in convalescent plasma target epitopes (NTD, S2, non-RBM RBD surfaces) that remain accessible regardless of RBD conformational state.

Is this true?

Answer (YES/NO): NO